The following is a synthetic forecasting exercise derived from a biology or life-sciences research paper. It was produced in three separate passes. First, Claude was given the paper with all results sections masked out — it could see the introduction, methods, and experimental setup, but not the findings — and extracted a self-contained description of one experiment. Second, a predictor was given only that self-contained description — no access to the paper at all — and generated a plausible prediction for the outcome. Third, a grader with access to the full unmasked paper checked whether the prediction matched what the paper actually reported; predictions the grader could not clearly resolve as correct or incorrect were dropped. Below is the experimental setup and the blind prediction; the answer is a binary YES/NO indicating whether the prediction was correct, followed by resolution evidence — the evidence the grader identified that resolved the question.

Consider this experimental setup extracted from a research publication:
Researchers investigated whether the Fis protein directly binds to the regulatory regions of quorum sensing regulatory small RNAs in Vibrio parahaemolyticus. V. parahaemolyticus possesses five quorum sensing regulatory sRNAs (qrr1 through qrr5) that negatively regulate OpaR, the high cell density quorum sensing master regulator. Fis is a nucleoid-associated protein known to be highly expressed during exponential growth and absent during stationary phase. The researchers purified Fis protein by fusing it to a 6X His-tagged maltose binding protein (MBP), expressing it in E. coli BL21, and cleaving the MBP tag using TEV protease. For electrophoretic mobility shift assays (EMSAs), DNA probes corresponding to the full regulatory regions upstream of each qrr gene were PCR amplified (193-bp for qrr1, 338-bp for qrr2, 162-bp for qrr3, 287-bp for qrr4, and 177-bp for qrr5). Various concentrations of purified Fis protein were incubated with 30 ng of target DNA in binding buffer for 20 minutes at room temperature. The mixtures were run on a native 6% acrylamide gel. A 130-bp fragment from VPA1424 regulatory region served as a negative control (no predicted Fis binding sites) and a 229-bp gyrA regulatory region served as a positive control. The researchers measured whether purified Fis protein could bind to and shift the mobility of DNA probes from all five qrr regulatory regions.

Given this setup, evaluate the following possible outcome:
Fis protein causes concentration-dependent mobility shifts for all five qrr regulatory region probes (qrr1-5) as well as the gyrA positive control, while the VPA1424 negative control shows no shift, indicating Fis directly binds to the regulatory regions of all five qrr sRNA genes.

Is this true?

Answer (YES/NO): YES